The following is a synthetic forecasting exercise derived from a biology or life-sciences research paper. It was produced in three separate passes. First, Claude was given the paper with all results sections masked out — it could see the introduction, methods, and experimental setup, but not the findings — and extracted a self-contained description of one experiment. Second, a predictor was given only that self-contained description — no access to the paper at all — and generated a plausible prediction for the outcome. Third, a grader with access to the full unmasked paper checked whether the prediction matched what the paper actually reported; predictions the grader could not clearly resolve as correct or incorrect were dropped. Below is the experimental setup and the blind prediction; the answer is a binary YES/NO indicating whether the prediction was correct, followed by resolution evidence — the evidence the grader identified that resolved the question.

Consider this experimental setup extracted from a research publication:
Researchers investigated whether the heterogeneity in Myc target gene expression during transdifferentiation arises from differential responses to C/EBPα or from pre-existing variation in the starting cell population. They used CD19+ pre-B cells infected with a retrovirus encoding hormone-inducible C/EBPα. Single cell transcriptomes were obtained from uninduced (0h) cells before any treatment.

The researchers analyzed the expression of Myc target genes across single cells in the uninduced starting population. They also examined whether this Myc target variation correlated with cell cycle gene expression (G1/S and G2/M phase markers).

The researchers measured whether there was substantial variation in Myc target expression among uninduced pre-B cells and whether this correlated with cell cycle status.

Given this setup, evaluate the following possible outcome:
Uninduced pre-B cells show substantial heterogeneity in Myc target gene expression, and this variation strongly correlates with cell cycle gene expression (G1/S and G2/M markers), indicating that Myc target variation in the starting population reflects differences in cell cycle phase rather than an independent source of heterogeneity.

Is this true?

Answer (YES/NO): NO